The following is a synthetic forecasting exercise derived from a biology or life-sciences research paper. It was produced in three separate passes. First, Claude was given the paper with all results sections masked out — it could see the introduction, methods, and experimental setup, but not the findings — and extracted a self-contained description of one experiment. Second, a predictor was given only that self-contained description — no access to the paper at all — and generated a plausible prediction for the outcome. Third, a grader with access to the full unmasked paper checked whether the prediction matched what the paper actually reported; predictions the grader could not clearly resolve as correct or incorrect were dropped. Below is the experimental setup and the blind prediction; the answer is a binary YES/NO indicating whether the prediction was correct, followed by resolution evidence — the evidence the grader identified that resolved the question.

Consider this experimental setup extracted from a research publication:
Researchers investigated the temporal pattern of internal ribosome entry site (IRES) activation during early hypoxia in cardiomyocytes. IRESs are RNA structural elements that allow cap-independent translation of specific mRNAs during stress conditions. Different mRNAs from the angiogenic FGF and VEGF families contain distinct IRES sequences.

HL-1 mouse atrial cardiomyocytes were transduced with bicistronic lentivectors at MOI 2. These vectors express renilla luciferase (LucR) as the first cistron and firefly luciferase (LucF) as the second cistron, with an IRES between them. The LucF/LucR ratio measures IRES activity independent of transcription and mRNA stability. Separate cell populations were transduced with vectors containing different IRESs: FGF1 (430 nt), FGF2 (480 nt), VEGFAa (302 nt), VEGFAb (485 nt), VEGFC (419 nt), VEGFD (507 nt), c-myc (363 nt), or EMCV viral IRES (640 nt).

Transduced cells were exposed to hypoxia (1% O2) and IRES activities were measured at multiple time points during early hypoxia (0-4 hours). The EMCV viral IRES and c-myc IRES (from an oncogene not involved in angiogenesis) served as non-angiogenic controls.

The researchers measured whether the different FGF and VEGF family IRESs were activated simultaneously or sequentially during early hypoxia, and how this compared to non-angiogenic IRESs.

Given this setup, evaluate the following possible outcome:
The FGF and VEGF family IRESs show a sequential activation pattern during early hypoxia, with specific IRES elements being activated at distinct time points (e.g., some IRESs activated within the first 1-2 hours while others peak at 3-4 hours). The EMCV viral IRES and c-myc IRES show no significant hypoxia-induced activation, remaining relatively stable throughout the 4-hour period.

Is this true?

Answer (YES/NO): NO